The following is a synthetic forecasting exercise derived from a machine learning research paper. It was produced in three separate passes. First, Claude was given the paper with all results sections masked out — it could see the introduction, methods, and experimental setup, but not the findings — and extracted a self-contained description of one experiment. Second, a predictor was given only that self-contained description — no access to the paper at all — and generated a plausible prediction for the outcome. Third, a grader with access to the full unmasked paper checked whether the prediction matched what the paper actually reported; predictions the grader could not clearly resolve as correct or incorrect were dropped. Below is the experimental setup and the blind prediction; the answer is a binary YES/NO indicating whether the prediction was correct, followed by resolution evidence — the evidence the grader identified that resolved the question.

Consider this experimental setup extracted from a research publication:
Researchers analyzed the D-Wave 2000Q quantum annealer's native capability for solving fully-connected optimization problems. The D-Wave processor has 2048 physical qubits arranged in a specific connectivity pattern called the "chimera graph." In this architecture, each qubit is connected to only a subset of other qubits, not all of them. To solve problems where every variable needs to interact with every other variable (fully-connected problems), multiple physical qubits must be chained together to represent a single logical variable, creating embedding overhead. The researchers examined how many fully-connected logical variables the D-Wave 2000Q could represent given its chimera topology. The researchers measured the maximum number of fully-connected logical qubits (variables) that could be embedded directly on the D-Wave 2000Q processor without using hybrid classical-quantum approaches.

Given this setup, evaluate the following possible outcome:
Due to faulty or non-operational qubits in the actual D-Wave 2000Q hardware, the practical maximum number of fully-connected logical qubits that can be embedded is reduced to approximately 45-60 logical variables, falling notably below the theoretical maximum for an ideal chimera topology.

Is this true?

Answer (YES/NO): NO